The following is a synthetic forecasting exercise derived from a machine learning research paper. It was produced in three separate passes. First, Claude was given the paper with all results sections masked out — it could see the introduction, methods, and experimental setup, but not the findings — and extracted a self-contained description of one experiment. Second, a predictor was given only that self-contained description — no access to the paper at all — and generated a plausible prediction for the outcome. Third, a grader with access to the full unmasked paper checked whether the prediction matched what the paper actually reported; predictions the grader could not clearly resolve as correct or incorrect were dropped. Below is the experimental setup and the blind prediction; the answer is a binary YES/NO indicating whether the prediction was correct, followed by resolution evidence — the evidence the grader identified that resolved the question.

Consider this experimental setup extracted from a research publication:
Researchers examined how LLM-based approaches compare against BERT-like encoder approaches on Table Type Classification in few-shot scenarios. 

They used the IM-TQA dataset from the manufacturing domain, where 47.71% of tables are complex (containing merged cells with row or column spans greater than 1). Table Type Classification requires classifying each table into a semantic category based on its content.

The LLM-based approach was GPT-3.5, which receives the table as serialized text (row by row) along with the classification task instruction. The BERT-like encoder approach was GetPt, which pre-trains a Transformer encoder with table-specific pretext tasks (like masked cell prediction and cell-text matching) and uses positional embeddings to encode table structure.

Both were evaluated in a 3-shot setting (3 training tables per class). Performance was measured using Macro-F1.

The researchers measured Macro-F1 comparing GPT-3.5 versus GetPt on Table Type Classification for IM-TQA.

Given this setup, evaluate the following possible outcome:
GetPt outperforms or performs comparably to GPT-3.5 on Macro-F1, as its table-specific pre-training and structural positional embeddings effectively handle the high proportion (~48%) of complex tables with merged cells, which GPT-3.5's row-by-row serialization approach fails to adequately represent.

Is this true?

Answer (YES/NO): NO